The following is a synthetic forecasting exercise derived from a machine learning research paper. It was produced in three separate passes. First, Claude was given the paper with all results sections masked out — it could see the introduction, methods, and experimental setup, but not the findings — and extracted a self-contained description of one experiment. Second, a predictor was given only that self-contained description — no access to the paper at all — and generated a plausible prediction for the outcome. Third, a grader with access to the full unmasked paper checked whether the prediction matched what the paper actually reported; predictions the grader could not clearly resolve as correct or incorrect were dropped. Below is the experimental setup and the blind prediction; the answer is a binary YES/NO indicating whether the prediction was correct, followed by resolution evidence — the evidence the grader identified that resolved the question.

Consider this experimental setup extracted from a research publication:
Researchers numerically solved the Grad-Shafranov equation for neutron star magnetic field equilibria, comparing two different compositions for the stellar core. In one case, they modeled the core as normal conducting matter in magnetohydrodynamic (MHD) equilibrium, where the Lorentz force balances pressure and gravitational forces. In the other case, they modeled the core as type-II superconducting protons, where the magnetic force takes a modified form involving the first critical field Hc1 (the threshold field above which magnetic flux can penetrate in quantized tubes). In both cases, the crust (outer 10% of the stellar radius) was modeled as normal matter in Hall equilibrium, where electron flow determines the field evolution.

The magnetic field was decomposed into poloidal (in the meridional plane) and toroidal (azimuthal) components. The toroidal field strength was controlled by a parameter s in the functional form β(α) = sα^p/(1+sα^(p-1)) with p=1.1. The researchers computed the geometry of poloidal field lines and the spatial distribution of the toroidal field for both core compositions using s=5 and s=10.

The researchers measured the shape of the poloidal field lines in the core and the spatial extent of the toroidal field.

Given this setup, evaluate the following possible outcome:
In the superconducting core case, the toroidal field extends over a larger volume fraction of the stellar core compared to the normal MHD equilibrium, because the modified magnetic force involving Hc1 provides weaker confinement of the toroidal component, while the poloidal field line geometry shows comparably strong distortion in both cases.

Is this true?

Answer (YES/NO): NO